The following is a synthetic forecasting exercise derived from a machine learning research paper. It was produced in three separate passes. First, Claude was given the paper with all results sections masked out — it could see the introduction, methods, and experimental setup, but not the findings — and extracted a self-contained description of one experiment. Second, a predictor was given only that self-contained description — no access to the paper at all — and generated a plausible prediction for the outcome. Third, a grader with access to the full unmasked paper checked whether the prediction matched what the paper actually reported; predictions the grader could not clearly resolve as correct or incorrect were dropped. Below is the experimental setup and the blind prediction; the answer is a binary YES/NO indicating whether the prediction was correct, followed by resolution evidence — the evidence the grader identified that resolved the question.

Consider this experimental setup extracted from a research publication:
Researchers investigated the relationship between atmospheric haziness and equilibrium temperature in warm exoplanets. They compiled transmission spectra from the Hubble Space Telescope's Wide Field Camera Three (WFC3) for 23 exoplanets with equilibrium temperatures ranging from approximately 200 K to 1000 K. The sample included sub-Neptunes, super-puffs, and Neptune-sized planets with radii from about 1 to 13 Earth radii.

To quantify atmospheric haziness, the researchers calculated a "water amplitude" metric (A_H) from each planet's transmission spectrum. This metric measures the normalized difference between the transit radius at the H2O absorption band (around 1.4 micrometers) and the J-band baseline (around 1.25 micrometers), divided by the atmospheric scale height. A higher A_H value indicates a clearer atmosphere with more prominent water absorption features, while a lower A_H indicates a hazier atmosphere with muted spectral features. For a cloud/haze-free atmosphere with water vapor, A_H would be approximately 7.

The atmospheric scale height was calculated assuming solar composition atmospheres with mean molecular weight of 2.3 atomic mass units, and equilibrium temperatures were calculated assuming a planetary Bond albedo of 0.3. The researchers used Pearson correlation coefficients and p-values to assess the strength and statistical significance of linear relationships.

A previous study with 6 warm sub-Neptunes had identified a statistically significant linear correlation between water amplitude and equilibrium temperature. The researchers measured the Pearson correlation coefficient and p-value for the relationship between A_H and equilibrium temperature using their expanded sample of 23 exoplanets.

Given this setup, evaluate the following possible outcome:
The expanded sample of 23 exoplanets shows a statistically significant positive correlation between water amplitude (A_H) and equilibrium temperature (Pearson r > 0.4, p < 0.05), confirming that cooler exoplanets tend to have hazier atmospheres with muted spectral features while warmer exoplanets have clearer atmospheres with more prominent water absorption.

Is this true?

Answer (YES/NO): NO